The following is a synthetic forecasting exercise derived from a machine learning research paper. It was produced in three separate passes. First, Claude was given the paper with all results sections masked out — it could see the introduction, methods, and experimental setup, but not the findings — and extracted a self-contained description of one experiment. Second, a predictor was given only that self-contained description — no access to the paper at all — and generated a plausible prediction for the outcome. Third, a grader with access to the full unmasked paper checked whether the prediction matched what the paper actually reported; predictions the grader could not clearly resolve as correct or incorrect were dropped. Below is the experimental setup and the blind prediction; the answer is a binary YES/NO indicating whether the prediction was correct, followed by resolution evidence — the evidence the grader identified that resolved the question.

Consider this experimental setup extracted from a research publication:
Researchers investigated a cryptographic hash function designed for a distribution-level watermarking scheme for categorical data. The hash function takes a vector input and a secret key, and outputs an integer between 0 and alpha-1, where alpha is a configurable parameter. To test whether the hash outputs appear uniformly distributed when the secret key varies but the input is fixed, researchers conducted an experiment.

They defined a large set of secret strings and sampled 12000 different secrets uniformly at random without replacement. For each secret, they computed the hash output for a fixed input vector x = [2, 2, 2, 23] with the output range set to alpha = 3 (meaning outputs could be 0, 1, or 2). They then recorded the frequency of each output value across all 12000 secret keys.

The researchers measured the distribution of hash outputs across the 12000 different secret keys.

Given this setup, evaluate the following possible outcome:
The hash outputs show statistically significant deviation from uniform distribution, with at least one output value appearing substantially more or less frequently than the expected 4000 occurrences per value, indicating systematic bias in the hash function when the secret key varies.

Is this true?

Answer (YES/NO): NO